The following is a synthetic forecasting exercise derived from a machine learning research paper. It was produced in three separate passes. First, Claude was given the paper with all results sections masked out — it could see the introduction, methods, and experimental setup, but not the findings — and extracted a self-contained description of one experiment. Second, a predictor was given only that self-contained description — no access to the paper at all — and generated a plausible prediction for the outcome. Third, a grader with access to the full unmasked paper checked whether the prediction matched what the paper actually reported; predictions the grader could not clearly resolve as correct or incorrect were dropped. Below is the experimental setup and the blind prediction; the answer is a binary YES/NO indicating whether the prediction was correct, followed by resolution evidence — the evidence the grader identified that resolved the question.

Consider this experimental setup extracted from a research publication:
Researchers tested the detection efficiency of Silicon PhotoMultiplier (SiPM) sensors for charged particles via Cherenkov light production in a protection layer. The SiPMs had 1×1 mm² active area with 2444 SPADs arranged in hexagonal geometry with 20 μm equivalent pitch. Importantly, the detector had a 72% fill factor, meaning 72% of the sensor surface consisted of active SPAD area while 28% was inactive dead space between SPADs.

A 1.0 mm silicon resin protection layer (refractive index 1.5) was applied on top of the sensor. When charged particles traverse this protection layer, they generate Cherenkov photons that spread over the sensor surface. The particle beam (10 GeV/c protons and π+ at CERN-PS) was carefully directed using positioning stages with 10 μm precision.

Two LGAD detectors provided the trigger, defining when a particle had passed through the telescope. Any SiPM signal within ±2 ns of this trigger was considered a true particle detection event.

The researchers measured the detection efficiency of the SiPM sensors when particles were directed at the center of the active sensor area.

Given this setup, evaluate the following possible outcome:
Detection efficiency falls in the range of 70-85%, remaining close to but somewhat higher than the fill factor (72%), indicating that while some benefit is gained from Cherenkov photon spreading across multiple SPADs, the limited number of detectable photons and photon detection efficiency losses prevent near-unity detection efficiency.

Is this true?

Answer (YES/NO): NO